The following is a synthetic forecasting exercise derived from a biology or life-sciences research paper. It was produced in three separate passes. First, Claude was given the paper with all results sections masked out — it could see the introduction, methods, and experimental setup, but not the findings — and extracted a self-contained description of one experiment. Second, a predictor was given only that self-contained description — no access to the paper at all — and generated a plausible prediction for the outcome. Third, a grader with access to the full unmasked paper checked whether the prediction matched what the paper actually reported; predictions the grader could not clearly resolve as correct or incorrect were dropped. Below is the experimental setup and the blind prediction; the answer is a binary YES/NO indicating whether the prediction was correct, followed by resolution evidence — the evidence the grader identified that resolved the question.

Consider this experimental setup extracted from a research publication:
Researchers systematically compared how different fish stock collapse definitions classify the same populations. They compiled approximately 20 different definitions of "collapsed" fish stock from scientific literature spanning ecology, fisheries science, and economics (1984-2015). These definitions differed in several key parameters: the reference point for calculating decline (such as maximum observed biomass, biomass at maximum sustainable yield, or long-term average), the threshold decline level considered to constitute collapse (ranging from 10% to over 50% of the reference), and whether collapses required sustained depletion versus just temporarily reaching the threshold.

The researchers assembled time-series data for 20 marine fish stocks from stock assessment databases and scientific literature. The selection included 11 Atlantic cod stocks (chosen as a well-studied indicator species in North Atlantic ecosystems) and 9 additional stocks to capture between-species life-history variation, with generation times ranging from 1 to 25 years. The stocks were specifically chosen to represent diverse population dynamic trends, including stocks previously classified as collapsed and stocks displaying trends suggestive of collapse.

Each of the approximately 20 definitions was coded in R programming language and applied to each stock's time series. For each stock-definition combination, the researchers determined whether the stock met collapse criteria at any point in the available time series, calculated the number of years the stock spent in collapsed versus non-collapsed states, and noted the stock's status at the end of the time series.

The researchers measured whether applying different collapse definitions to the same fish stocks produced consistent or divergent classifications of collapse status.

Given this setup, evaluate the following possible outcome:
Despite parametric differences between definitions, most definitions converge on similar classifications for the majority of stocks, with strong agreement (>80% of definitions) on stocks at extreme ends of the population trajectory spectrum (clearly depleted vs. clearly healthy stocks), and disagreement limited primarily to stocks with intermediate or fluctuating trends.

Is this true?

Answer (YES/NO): NO